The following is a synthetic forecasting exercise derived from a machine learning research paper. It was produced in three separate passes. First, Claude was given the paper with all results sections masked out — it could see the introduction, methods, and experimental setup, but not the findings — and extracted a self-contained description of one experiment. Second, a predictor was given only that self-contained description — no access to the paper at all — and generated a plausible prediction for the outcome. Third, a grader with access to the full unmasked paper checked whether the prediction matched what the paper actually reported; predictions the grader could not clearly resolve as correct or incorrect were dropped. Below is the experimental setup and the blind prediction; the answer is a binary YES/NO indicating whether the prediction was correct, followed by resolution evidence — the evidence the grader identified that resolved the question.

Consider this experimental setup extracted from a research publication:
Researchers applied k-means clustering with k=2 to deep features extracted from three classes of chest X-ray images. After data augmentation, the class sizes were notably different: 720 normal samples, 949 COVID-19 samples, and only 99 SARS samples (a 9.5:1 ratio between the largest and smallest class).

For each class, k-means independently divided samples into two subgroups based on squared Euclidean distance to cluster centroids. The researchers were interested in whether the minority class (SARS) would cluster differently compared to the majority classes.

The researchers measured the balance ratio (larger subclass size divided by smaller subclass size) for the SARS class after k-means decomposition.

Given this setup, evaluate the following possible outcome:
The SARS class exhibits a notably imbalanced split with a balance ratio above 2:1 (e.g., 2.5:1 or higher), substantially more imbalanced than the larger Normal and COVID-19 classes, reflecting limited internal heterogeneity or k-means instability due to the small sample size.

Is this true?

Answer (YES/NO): NO